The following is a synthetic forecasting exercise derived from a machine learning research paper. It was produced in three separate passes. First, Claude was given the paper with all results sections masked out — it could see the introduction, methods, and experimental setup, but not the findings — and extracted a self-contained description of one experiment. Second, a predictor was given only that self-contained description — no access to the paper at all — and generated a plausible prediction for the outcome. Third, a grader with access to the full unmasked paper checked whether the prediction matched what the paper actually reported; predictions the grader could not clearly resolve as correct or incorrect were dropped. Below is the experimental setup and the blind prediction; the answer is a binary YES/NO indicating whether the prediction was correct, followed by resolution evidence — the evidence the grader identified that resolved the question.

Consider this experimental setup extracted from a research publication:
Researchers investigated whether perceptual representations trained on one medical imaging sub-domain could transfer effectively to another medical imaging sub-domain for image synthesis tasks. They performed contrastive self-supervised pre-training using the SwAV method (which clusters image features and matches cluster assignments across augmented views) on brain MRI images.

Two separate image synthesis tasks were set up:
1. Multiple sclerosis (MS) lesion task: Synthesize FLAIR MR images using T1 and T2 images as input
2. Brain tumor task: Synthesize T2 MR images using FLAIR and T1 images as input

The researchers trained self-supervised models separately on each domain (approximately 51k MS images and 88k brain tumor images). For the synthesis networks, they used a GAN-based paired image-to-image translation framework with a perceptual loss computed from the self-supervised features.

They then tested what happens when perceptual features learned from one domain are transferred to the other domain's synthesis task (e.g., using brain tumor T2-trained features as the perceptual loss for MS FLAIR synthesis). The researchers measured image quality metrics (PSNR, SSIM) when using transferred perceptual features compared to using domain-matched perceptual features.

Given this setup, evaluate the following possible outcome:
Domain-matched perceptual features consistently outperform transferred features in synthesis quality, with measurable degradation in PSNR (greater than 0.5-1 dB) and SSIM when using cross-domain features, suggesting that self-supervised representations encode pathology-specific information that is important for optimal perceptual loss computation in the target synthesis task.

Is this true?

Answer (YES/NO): NO